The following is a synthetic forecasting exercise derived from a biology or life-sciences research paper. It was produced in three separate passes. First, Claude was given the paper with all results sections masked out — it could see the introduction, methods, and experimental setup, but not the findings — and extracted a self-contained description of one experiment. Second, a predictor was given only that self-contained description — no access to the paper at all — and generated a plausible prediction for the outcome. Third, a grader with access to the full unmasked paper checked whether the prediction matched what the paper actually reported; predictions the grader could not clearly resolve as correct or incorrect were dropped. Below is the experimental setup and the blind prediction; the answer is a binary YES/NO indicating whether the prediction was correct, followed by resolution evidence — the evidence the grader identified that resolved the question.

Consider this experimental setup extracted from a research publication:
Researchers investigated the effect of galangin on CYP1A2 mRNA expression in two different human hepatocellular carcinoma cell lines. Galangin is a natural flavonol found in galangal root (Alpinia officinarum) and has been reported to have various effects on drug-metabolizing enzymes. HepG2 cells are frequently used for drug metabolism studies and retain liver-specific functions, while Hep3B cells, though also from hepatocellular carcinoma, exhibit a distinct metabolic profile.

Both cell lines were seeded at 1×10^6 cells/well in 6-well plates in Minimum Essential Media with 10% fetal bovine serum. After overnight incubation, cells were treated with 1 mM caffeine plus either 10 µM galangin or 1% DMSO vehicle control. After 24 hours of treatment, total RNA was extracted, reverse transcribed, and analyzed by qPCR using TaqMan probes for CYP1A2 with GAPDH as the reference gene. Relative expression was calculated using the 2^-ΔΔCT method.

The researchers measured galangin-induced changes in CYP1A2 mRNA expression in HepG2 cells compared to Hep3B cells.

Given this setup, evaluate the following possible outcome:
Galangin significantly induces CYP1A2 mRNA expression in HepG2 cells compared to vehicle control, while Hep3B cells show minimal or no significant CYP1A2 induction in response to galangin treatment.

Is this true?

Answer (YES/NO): NO